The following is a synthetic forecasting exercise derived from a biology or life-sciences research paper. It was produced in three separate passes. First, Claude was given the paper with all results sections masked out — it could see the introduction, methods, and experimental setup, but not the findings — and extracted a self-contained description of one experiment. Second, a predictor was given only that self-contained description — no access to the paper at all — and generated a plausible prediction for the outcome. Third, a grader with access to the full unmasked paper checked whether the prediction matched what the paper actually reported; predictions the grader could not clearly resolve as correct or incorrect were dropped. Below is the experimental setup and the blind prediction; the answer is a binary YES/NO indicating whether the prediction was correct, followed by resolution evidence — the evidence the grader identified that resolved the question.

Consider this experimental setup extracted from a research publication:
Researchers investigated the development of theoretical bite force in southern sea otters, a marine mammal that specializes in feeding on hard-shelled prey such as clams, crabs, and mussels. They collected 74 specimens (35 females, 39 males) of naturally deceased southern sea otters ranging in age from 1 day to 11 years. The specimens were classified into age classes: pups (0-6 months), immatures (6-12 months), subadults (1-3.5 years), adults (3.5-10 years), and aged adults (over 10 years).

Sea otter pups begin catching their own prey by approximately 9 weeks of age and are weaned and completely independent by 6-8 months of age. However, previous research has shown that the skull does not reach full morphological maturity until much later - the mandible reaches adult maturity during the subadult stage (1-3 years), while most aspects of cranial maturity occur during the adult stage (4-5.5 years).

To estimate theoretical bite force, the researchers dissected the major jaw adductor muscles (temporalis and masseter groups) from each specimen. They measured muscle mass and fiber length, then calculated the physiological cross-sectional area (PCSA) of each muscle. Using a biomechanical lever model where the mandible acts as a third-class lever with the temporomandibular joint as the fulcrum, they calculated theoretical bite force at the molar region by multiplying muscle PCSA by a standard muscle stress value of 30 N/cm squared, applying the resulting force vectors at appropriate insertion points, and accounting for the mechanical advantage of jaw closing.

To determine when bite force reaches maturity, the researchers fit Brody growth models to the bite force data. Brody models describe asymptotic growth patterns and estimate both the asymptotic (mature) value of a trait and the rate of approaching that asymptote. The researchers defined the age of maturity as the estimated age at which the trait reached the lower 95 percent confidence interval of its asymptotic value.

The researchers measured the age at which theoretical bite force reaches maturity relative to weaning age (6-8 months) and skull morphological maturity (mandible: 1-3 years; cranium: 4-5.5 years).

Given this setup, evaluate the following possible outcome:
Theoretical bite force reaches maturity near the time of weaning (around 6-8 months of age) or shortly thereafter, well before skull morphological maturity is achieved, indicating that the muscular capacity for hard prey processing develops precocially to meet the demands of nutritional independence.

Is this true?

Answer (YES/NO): NO